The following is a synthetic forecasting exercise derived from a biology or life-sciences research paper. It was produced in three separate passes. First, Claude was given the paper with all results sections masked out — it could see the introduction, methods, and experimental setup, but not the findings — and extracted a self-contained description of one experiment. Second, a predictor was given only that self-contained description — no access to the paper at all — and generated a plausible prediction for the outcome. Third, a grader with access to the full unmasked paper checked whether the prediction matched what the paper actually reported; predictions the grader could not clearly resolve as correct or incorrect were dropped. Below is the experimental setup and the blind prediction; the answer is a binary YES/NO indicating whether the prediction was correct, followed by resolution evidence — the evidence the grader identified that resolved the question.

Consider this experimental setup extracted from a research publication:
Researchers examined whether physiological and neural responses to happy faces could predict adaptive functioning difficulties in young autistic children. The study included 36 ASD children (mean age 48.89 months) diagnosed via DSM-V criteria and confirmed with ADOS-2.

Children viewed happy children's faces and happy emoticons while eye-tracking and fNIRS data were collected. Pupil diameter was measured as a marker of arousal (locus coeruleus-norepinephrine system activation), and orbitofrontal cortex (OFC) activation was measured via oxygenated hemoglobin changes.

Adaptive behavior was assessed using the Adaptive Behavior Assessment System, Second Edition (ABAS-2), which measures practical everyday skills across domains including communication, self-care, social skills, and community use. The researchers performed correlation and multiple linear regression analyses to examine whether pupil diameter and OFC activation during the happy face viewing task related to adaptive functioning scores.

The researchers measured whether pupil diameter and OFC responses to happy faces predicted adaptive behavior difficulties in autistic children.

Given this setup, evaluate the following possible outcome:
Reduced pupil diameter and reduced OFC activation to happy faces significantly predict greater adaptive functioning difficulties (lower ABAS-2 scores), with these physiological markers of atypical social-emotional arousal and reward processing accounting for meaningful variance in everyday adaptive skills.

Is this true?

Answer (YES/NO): NO